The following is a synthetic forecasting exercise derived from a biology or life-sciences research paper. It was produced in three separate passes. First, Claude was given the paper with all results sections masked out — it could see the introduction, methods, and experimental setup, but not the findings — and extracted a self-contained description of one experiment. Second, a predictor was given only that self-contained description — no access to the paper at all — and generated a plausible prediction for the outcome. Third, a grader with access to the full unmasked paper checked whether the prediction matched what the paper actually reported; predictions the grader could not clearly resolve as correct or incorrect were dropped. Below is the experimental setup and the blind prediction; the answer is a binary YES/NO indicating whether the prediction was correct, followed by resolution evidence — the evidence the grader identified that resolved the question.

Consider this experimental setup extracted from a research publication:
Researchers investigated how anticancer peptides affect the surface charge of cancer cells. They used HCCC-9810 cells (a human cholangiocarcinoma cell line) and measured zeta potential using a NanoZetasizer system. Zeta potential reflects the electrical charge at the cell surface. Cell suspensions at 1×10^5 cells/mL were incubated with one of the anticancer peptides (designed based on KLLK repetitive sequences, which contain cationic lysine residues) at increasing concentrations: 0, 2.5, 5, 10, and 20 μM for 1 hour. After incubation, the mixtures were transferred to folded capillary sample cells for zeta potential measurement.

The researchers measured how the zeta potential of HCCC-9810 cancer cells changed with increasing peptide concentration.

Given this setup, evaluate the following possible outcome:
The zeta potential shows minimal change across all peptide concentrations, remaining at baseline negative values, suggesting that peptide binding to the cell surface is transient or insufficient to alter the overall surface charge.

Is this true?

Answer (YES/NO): NO